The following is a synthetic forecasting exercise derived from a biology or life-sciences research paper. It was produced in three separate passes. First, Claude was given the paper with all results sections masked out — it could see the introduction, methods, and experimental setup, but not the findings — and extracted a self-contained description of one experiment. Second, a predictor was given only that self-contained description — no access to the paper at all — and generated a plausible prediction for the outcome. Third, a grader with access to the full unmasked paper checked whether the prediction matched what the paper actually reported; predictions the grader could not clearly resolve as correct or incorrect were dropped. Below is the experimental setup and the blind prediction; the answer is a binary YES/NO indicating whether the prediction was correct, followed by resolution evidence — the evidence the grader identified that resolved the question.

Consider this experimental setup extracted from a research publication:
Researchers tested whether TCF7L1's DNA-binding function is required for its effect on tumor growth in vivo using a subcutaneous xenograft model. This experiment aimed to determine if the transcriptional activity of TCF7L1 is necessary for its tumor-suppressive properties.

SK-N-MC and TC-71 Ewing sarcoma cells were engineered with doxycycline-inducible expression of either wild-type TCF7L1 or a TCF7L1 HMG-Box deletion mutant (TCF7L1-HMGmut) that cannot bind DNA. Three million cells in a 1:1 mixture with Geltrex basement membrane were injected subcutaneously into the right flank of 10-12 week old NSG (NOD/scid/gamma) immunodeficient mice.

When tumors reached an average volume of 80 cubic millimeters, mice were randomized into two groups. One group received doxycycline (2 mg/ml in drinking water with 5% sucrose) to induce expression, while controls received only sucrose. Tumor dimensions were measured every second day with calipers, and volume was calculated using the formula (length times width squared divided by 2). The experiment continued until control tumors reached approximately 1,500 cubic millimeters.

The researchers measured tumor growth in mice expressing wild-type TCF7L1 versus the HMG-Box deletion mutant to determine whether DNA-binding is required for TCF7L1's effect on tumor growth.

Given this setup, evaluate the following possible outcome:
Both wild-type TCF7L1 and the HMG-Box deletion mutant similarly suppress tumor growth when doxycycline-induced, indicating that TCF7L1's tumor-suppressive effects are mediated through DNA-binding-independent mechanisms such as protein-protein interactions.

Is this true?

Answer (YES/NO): NO